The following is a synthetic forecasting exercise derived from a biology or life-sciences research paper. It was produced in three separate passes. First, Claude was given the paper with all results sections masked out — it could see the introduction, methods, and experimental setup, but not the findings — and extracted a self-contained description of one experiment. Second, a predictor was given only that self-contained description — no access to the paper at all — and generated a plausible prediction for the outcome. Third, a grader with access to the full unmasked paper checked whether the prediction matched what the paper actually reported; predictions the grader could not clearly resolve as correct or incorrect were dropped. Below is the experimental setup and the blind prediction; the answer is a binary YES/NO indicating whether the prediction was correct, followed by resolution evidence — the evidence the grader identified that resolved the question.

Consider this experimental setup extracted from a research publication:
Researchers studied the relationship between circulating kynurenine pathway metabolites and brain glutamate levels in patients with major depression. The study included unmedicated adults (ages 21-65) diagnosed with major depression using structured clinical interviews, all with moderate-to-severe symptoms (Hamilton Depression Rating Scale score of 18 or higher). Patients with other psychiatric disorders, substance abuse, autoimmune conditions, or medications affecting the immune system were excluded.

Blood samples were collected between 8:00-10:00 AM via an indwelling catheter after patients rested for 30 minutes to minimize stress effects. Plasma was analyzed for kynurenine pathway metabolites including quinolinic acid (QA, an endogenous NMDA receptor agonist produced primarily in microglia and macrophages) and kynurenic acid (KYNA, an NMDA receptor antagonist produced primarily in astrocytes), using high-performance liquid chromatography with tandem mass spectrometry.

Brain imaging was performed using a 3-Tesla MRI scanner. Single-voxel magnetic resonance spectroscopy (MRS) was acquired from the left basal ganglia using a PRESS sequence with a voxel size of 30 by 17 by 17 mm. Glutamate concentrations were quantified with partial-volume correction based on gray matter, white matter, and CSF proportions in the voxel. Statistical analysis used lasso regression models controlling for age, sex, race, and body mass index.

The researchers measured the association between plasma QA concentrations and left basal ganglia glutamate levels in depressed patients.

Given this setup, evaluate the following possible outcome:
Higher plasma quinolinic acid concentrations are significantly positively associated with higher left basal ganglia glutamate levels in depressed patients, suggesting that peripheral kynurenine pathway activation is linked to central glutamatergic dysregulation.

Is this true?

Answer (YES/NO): YES